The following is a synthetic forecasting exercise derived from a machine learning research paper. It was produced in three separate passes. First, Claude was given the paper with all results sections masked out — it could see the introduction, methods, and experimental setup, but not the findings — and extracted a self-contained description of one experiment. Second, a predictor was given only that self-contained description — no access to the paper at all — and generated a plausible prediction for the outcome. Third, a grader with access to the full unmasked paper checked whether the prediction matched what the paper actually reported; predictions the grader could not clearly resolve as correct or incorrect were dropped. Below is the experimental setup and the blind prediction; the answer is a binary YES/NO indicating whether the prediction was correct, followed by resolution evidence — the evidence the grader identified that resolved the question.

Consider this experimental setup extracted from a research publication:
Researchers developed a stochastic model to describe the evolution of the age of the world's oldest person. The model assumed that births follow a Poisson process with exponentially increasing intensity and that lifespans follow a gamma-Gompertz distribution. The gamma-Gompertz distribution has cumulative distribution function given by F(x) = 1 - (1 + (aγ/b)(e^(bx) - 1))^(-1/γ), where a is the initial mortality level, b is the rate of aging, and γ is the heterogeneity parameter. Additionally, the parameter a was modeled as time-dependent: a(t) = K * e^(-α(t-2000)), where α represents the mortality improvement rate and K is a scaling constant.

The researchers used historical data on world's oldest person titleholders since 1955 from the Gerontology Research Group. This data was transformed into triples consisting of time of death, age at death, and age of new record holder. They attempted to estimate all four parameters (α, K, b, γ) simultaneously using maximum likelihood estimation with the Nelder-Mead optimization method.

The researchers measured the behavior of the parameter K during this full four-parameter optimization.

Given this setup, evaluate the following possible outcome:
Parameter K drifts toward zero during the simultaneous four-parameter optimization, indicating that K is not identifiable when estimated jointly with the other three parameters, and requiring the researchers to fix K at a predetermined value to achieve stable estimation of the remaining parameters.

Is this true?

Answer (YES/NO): NO